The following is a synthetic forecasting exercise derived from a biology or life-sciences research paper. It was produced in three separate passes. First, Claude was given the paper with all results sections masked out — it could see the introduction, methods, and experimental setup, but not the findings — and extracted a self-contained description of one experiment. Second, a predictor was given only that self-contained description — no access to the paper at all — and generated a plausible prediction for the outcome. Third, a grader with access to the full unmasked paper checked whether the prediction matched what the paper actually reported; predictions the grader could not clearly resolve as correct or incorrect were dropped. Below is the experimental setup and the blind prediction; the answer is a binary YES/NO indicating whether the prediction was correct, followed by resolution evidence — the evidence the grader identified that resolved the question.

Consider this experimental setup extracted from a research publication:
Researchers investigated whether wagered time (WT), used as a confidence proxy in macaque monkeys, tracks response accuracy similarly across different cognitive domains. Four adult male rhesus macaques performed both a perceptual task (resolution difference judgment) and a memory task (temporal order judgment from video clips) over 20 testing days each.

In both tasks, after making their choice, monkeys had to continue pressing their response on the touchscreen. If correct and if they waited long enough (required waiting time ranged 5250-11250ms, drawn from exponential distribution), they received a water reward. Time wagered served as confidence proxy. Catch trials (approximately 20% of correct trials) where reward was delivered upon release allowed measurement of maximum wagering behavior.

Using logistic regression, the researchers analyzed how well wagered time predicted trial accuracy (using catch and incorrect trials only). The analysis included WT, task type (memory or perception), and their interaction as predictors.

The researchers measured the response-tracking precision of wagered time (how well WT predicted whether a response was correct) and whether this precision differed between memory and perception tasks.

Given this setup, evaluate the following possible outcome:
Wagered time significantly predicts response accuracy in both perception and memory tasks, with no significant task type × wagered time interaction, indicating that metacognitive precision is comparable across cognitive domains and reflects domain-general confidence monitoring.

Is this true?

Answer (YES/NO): YES